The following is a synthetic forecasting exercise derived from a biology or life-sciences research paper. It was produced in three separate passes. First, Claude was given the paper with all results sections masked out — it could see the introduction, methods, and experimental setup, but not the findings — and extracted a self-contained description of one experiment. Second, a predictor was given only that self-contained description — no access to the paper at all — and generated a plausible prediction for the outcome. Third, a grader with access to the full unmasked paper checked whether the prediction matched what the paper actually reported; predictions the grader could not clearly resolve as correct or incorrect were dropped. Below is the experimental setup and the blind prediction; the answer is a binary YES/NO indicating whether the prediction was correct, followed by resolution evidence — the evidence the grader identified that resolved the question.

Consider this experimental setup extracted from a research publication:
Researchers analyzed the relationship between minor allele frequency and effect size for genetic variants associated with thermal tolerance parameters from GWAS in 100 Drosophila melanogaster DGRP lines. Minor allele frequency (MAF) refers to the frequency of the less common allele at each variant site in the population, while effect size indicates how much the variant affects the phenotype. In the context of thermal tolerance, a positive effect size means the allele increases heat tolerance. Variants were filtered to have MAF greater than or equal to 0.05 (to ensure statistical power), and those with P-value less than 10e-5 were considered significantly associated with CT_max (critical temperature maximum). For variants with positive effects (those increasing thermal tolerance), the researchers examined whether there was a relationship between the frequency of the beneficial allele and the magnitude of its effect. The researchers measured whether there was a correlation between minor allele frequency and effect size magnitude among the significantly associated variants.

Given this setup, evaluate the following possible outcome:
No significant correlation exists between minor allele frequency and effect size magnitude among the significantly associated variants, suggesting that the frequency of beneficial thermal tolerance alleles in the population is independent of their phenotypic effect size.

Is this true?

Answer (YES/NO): NO